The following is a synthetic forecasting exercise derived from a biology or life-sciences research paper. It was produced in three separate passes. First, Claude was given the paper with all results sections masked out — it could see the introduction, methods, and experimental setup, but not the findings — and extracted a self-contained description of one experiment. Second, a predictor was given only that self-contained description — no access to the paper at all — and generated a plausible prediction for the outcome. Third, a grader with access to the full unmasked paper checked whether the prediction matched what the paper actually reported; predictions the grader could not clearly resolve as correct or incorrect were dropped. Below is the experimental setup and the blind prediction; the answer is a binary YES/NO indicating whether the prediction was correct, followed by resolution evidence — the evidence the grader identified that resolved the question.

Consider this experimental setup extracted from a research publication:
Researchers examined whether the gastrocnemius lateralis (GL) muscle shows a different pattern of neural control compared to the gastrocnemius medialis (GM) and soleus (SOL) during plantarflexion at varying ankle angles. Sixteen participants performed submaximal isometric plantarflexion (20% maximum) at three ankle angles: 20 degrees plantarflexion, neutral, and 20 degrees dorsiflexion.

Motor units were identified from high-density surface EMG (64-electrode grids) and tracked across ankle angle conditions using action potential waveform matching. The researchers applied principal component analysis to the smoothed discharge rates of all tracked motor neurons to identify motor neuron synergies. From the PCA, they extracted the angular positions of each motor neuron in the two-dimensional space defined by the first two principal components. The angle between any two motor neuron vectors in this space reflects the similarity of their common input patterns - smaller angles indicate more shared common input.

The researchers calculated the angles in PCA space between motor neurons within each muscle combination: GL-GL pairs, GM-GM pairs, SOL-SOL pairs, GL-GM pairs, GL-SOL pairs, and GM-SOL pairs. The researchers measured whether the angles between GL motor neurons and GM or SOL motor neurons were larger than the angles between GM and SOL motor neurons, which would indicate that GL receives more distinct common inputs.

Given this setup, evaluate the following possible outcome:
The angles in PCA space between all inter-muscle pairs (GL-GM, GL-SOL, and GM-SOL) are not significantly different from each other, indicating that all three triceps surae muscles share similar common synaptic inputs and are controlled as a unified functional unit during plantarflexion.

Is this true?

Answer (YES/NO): NO